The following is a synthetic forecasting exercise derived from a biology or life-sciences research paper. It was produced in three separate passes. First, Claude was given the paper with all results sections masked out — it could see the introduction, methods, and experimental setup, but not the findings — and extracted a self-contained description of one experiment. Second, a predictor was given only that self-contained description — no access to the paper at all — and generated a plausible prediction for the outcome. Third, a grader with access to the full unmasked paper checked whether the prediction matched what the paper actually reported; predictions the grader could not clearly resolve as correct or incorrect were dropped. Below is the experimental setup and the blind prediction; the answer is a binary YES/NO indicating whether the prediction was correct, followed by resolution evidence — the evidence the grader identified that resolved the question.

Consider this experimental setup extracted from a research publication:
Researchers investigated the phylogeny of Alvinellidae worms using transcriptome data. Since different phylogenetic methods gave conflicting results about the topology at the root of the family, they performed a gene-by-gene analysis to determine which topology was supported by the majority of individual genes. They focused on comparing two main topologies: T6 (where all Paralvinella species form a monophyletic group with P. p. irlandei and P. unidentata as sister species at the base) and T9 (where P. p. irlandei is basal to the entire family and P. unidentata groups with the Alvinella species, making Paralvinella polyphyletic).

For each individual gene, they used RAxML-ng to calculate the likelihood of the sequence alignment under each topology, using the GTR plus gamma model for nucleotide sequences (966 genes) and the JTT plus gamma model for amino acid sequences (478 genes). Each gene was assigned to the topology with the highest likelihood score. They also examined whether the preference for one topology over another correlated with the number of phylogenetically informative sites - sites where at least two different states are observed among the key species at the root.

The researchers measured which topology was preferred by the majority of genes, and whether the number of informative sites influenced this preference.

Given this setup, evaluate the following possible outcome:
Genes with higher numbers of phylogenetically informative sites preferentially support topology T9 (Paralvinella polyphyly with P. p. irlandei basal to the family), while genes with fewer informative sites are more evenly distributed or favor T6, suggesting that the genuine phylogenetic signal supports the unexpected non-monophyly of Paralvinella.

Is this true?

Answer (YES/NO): NO